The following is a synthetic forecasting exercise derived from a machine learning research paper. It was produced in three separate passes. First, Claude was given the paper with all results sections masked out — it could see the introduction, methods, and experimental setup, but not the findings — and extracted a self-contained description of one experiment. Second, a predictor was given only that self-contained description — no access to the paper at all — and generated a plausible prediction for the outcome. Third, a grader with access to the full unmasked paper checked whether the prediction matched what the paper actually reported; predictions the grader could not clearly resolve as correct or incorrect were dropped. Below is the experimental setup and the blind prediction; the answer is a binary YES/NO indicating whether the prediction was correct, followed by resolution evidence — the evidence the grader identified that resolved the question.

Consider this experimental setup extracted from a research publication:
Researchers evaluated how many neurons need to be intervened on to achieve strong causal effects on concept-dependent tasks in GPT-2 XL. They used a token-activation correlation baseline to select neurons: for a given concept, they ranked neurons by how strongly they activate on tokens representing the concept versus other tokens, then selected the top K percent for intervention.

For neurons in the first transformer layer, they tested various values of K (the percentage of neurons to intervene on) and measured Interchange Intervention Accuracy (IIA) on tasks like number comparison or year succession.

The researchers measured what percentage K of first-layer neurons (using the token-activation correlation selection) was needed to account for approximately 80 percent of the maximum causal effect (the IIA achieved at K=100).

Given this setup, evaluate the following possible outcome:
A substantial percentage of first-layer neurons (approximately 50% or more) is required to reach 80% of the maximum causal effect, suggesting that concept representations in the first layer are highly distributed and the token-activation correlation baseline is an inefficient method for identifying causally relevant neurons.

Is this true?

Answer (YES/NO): NO